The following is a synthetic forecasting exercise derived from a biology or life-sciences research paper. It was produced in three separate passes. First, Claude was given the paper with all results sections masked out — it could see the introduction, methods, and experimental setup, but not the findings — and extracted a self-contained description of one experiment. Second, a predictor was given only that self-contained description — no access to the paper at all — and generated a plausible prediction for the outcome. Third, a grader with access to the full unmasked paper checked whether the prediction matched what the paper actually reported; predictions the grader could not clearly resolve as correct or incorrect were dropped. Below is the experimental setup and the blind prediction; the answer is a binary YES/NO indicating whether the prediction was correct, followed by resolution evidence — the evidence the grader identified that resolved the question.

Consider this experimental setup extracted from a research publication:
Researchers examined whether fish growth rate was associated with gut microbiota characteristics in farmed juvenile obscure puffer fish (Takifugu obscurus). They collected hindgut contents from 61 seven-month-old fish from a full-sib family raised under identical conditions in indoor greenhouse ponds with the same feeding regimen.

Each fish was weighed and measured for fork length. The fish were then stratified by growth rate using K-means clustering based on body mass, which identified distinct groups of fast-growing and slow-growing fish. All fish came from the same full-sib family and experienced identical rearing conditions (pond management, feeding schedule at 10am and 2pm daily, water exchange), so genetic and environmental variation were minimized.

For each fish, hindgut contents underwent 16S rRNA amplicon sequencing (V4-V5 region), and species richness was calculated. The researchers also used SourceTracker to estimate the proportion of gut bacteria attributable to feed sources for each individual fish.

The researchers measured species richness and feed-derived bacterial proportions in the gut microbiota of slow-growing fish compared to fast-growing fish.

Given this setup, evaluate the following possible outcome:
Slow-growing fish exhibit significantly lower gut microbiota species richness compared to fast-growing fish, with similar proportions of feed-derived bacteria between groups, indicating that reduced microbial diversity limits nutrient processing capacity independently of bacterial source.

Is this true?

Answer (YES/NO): NO